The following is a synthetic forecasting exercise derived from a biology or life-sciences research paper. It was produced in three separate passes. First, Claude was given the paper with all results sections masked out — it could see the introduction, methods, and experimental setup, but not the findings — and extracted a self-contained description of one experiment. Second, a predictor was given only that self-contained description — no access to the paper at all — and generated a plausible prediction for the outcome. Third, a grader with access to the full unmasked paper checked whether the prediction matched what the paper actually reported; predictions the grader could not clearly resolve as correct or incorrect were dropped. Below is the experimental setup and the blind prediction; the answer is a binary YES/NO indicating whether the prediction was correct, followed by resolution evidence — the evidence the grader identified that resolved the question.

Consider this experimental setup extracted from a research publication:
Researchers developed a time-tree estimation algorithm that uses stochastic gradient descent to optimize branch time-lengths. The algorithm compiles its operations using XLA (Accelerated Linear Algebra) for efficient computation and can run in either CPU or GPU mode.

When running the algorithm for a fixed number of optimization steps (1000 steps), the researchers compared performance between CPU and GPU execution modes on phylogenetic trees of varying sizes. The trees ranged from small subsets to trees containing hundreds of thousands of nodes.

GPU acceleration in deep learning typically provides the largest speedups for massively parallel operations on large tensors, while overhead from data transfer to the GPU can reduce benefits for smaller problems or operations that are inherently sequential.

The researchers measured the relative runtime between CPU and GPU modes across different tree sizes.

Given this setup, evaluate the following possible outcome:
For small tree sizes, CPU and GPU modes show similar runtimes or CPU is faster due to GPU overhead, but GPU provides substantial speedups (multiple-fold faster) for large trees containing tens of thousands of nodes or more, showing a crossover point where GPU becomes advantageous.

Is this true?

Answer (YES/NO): NO